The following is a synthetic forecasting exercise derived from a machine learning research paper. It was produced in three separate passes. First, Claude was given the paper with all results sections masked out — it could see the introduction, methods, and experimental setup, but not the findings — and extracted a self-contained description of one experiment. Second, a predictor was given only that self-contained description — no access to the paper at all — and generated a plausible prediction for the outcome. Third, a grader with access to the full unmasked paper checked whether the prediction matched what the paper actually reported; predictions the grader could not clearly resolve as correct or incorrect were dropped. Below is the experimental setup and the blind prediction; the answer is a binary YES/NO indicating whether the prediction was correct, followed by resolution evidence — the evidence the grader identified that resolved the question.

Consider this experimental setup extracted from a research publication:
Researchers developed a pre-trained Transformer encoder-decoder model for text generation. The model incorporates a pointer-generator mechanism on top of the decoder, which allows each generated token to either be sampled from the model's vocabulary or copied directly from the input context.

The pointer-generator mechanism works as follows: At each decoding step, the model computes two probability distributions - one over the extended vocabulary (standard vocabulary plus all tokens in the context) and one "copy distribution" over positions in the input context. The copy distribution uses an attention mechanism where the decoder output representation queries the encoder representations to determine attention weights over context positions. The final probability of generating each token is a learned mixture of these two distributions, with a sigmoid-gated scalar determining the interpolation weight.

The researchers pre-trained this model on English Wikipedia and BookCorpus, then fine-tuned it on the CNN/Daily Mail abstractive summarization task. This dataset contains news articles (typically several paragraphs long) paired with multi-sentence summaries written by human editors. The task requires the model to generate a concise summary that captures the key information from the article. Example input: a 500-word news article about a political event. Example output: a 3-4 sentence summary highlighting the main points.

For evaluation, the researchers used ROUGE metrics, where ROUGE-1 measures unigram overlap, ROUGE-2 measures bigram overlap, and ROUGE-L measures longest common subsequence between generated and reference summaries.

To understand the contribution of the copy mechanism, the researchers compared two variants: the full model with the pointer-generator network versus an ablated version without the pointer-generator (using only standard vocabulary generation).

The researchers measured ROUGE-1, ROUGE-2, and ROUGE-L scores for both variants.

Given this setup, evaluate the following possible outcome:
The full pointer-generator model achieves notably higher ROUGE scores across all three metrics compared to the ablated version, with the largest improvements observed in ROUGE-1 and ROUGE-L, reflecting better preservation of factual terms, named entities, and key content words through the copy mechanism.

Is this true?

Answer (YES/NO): NO